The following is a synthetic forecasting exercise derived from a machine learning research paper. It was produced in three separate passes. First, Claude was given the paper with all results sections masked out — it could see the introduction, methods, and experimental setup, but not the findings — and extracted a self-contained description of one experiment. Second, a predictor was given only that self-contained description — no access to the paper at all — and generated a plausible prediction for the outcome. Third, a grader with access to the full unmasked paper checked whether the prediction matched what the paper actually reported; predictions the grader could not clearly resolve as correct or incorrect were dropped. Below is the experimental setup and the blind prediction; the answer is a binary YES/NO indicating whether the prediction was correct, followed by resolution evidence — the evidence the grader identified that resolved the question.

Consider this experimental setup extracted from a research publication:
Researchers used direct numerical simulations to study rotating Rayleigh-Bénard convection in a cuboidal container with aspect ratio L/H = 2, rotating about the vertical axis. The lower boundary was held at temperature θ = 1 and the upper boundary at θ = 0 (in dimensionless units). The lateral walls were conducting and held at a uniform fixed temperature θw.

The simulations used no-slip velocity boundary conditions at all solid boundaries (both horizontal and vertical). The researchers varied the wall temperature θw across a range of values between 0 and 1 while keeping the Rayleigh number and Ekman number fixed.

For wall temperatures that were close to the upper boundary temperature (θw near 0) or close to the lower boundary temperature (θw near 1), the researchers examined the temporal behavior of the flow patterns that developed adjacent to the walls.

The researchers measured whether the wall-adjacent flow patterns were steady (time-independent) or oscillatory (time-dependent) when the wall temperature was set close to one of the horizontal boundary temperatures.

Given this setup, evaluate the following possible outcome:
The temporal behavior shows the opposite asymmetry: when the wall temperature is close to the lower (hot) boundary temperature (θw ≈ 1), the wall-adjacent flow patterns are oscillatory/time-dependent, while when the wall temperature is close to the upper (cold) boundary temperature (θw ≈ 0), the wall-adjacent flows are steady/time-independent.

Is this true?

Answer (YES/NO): NO